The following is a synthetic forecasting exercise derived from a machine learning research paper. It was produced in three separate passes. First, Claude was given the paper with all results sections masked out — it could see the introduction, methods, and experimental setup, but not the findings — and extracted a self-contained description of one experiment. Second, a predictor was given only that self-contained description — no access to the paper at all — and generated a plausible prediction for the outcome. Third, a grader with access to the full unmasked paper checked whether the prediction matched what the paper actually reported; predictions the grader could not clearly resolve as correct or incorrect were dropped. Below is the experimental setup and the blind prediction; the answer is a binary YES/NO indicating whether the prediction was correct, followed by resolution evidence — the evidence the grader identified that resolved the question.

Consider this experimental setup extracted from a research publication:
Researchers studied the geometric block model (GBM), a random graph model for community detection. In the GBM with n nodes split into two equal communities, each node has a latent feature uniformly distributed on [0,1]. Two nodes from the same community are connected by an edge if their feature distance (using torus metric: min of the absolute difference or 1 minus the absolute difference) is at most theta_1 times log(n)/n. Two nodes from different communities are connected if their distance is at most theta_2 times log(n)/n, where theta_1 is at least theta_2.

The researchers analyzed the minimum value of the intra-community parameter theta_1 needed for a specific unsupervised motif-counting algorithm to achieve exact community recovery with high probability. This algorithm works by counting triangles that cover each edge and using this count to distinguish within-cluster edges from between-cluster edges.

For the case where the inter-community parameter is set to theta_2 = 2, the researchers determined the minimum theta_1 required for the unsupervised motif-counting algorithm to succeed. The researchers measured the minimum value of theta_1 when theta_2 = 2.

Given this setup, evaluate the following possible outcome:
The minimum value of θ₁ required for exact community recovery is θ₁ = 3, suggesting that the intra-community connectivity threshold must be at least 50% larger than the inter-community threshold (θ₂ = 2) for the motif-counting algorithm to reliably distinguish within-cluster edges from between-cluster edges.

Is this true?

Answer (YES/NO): NO